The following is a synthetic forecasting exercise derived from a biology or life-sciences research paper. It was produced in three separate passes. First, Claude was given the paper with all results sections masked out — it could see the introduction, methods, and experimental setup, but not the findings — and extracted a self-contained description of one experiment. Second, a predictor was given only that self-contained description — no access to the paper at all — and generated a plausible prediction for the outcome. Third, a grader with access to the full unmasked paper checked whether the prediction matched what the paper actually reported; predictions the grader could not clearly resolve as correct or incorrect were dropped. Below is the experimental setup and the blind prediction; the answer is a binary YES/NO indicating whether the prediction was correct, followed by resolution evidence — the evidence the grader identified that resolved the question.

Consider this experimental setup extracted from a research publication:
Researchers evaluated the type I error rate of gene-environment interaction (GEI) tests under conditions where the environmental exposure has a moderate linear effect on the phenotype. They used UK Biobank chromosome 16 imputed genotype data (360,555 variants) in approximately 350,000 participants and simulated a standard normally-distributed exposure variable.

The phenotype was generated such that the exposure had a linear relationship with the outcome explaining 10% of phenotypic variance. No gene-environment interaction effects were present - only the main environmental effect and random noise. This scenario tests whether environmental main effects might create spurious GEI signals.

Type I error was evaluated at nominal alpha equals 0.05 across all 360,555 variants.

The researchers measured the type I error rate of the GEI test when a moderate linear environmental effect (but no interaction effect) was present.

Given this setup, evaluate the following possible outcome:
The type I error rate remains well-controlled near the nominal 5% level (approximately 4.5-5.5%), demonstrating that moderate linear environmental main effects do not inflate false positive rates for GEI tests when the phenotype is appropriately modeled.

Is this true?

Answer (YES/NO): YES